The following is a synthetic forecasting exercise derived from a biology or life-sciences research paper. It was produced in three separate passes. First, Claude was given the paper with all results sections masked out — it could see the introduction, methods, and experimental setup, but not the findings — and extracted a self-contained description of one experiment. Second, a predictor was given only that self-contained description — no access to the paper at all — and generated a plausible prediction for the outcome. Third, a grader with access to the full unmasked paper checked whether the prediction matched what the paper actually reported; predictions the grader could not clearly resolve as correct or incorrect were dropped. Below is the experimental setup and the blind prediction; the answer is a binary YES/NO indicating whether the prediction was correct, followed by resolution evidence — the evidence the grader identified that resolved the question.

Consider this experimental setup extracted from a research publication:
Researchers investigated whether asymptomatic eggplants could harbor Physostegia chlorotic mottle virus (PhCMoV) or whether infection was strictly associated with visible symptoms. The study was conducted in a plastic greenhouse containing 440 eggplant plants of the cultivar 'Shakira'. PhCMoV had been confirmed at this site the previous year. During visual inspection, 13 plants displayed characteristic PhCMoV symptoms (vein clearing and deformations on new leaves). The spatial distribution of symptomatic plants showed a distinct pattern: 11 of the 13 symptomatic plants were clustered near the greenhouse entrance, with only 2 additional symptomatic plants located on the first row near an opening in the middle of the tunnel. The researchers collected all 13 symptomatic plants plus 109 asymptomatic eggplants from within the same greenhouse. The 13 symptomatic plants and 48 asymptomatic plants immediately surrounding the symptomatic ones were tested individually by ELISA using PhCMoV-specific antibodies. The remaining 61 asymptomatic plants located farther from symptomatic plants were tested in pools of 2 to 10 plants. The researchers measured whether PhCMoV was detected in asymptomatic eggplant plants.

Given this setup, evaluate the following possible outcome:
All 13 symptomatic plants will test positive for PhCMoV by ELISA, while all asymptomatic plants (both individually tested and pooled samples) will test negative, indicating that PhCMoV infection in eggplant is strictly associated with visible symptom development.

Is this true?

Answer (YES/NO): NO